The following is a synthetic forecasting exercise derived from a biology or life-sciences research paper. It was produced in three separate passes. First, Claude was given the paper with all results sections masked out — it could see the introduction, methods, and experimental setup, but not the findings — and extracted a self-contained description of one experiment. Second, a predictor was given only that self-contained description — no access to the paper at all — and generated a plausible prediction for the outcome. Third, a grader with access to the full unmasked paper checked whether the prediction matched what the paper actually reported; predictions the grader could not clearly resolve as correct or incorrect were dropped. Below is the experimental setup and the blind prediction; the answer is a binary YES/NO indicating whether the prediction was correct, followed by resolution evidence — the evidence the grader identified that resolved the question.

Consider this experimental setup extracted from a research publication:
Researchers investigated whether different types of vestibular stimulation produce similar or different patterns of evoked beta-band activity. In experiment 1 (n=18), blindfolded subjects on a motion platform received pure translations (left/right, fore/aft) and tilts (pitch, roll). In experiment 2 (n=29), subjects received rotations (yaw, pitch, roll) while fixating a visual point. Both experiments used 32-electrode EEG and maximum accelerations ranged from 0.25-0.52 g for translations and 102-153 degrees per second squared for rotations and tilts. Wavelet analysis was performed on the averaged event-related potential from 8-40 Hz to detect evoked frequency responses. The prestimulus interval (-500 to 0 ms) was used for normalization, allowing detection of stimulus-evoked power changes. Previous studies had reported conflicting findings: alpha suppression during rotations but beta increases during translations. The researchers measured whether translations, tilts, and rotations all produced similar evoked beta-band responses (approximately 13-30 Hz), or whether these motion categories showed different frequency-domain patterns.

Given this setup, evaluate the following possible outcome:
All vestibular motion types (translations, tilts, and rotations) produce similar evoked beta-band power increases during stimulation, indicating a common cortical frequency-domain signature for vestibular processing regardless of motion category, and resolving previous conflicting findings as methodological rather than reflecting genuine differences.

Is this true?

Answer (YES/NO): YES